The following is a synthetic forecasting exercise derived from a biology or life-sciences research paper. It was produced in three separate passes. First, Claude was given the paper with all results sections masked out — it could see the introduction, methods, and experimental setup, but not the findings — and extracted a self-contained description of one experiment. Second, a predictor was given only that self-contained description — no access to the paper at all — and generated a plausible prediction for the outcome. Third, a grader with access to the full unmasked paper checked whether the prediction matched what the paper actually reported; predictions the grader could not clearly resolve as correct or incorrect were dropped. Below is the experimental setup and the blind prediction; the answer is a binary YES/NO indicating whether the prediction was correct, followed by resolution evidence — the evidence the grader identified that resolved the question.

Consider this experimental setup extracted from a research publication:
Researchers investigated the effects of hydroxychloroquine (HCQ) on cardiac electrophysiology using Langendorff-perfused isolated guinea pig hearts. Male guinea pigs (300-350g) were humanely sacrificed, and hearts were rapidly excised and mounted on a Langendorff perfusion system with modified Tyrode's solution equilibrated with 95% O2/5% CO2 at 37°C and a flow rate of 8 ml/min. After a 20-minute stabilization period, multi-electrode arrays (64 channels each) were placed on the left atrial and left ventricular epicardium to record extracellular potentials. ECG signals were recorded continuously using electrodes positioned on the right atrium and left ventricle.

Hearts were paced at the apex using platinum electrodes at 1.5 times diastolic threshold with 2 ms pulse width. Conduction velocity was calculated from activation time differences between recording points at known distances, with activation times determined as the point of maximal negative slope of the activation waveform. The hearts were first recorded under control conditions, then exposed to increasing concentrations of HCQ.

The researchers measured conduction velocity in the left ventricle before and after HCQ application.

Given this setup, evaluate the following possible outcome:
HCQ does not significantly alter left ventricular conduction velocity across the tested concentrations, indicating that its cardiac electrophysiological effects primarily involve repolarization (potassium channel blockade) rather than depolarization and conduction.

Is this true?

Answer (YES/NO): NO